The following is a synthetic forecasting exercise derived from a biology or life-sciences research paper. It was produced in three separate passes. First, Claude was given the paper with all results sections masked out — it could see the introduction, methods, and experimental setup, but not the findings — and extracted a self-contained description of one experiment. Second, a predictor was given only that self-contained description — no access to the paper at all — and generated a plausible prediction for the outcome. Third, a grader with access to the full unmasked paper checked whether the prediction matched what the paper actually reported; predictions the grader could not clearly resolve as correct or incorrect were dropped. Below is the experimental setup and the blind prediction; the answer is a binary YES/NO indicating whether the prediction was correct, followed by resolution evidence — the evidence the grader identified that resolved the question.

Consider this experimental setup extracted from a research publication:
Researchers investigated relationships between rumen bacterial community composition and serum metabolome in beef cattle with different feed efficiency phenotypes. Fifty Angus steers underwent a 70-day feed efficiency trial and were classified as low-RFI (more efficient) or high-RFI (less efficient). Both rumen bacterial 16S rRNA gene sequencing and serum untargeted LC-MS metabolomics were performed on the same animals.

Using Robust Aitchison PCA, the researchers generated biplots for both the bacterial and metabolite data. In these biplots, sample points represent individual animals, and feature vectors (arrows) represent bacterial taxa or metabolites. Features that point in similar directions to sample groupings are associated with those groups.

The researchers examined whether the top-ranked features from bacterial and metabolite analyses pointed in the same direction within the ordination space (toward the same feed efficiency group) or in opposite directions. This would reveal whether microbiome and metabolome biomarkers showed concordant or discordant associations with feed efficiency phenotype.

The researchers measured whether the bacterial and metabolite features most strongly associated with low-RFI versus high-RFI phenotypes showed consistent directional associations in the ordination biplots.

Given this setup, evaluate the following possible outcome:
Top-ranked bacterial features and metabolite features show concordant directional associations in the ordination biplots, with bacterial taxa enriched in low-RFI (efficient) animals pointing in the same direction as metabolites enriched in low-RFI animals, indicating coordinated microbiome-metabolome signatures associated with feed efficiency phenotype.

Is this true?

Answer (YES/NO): YES